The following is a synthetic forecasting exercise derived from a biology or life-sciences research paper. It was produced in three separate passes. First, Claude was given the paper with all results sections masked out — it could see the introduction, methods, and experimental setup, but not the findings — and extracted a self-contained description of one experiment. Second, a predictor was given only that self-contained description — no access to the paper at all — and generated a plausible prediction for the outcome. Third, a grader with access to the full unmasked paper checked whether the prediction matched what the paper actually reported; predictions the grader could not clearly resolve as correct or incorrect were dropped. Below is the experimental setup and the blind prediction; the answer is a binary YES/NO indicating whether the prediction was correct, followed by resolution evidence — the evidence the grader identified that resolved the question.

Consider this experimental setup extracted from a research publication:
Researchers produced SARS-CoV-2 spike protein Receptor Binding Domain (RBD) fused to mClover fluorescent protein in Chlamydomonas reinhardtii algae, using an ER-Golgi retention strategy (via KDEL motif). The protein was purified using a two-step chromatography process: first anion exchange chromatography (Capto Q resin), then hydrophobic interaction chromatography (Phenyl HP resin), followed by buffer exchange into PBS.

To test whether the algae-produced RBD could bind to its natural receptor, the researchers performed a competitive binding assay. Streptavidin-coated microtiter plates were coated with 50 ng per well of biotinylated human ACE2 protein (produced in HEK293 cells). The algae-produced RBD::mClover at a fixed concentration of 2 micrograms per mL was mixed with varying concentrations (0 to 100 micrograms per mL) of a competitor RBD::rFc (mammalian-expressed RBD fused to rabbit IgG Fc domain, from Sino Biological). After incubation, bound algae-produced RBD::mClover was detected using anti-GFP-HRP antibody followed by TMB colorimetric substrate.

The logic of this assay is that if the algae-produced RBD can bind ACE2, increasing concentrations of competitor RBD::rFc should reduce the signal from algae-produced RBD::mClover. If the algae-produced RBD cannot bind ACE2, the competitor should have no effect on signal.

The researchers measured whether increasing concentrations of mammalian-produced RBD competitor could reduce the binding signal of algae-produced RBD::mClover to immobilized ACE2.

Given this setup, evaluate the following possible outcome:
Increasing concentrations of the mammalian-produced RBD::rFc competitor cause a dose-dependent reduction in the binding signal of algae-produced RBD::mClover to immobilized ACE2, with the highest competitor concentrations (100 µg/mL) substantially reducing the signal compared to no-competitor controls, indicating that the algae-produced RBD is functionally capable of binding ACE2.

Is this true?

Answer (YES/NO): YES